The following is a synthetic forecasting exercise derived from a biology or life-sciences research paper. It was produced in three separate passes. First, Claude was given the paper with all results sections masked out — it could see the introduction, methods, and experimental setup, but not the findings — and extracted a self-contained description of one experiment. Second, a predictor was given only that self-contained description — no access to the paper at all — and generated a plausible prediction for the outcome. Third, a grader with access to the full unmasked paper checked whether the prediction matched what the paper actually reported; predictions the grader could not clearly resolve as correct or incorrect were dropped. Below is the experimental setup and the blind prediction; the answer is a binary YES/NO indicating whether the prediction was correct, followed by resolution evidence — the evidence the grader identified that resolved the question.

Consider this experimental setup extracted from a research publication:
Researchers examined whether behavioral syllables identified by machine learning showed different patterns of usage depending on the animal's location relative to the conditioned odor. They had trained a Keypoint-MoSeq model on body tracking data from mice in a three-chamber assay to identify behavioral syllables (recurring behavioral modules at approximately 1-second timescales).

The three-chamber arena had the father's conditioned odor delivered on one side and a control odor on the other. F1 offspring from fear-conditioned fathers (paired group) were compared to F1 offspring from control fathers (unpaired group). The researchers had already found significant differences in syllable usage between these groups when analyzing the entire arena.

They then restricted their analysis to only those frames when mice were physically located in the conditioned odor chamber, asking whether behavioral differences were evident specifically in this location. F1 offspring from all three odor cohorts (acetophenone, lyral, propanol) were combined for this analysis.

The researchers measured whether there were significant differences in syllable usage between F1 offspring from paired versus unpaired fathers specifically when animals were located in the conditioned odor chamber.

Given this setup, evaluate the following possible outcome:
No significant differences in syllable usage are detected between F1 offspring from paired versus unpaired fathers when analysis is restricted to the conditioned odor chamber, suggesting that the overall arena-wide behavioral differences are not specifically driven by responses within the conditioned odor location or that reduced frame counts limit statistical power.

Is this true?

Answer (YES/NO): NO